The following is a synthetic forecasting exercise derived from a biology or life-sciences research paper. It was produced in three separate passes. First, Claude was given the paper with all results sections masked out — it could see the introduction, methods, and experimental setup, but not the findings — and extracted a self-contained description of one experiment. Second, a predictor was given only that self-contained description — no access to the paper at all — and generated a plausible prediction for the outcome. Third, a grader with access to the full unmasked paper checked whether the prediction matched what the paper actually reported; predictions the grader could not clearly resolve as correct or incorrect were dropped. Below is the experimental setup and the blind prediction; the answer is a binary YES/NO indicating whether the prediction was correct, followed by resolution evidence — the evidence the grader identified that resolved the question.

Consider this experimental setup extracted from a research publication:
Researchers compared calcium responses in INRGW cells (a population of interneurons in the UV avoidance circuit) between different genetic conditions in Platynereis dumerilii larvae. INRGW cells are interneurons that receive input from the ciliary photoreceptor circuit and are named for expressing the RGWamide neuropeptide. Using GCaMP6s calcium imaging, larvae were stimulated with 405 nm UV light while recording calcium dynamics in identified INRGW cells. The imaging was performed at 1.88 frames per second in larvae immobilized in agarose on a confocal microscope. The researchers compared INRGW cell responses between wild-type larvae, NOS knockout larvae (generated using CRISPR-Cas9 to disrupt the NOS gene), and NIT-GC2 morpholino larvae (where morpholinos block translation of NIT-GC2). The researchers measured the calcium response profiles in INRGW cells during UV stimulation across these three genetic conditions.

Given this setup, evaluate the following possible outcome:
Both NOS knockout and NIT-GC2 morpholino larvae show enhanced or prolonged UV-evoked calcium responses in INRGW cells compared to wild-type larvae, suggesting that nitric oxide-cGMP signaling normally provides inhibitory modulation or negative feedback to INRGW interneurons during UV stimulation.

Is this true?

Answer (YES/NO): NO